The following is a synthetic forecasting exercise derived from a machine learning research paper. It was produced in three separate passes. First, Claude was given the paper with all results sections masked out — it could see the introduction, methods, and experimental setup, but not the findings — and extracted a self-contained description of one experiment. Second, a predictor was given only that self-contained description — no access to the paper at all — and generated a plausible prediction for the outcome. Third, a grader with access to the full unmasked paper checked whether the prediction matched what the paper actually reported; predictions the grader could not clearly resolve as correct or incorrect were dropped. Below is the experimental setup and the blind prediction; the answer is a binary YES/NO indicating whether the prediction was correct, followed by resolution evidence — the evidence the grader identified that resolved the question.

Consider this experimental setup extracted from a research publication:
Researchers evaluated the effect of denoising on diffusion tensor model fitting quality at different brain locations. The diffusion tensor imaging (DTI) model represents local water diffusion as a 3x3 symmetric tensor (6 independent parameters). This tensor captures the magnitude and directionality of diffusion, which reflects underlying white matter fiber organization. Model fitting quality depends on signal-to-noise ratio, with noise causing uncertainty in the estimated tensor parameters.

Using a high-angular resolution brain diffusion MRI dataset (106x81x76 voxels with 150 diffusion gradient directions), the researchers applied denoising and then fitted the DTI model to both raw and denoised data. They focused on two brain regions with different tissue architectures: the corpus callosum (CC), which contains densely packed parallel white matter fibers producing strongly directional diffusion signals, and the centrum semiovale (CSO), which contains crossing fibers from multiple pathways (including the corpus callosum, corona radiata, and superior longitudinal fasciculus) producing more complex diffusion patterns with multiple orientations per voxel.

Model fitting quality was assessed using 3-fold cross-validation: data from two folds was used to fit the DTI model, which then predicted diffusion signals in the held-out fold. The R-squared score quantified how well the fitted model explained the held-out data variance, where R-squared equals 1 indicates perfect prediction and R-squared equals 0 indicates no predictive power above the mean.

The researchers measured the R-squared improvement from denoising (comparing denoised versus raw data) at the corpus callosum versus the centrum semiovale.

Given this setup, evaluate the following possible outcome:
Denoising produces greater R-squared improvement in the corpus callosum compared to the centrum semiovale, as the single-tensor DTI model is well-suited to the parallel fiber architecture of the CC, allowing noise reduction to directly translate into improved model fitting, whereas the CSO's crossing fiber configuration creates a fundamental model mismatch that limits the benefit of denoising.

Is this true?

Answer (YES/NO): NO